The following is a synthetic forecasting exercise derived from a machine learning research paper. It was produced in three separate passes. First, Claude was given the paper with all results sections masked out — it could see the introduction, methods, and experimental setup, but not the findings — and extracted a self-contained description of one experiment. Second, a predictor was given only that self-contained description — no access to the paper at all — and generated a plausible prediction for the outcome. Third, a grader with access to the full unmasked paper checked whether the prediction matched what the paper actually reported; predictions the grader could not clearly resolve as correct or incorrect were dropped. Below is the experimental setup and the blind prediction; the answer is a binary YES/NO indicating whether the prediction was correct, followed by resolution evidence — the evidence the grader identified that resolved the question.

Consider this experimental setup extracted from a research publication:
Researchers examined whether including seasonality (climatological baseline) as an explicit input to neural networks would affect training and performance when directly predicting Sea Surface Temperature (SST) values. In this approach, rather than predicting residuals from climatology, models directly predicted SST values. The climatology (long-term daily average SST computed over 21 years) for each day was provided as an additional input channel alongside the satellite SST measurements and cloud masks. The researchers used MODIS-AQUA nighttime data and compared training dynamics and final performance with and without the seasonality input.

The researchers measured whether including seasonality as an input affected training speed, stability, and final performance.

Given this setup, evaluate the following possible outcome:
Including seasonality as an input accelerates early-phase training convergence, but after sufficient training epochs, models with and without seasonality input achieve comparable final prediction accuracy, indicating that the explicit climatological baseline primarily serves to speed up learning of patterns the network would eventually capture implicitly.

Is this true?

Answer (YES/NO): NO